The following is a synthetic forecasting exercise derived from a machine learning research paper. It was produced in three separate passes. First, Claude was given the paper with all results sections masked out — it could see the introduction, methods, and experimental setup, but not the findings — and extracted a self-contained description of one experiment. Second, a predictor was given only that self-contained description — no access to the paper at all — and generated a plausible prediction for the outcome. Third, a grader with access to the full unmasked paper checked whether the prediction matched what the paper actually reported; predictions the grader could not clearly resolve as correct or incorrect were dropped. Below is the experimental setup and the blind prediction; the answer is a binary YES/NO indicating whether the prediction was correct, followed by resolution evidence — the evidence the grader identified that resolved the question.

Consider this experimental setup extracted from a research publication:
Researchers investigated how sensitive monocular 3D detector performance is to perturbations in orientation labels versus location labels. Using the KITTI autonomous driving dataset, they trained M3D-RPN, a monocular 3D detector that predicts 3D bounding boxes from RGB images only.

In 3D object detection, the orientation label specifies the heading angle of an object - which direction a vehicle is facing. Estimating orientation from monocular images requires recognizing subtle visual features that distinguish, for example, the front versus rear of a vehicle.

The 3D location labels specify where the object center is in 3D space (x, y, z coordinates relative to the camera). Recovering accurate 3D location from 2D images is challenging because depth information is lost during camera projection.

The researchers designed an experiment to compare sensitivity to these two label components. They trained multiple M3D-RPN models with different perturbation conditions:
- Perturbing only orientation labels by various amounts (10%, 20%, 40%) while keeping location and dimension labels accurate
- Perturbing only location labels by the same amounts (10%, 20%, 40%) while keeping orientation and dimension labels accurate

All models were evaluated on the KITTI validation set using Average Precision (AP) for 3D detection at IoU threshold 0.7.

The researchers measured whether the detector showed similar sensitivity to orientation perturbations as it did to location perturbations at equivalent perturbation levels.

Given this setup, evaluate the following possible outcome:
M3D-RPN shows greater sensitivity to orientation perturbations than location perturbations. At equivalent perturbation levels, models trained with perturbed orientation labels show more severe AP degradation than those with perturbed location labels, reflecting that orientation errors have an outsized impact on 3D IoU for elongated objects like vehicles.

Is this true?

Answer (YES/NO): NO